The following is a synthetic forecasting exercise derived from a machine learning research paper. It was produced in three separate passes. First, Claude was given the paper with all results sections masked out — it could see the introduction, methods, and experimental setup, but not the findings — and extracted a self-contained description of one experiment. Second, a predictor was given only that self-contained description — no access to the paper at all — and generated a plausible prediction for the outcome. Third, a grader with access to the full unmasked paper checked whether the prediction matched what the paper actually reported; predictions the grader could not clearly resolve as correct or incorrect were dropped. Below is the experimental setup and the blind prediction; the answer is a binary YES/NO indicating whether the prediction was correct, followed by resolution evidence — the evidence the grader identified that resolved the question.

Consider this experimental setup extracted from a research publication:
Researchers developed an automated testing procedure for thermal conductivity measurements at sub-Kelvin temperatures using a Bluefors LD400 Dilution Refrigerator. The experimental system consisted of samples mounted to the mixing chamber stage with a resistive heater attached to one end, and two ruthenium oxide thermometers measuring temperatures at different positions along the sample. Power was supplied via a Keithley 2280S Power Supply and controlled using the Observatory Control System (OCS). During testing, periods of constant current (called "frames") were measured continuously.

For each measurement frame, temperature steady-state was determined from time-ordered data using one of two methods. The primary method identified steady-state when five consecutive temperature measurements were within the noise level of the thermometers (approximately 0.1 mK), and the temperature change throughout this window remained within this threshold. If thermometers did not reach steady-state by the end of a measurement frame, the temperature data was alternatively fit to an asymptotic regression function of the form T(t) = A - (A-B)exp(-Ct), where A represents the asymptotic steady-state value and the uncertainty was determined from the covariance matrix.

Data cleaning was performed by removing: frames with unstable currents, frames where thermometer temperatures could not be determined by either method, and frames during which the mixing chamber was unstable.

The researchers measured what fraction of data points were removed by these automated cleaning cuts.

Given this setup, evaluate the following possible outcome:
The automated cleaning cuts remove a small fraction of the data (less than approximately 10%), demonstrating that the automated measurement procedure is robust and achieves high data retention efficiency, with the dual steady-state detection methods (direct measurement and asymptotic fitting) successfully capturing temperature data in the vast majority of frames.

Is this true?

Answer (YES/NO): YES